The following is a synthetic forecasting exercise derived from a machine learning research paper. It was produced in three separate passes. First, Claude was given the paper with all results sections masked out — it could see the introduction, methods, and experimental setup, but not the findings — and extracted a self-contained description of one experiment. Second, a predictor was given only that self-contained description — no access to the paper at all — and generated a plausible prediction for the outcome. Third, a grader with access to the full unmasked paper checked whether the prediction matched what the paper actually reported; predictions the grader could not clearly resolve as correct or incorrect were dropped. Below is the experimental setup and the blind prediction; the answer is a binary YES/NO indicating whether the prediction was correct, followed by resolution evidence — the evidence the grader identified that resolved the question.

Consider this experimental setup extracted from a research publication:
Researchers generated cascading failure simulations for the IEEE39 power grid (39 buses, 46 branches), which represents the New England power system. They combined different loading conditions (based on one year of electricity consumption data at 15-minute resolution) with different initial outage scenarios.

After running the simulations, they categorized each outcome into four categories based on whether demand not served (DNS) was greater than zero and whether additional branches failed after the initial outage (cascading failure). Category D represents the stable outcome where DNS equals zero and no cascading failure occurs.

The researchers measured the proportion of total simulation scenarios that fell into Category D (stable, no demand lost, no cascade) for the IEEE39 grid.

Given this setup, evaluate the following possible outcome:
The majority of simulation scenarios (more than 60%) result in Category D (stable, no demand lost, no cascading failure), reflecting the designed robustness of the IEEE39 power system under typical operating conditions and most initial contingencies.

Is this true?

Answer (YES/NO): YES